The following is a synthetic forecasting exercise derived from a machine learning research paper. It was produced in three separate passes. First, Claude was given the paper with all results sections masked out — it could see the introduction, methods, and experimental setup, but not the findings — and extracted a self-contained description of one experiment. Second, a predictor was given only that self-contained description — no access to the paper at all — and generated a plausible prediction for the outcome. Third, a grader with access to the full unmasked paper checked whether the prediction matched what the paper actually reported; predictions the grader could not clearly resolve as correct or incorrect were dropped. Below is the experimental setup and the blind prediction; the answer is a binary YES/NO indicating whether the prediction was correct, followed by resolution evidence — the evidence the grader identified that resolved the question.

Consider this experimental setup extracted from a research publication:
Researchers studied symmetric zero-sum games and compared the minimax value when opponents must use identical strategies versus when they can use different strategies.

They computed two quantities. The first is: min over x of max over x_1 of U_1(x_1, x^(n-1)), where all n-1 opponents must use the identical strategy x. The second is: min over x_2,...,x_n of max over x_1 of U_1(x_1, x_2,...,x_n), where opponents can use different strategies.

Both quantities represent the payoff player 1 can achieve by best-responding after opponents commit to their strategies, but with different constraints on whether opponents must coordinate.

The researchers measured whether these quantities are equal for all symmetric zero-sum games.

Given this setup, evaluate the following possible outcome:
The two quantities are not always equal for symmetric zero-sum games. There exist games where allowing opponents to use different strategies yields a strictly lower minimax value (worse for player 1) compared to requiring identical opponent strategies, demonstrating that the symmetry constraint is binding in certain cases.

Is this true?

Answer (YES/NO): YES